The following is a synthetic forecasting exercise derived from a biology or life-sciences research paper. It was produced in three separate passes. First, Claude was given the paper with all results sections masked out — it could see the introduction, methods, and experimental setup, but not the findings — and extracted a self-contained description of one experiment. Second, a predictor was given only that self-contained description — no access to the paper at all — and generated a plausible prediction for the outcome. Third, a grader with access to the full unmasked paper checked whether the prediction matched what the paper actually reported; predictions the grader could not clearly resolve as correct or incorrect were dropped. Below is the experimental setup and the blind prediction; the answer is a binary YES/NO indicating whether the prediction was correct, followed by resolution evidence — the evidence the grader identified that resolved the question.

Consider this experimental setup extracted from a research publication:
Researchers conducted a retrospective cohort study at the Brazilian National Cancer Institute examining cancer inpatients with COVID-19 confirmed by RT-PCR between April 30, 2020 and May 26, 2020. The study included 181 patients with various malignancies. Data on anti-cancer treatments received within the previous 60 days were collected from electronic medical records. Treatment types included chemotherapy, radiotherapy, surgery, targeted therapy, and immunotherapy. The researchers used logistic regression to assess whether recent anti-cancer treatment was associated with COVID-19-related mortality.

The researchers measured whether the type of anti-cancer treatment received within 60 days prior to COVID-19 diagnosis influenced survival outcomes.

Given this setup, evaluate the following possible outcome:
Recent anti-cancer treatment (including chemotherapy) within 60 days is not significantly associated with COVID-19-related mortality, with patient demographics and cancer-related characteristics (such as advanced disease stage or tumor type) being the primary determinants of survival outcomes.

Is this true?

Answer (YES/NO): YES